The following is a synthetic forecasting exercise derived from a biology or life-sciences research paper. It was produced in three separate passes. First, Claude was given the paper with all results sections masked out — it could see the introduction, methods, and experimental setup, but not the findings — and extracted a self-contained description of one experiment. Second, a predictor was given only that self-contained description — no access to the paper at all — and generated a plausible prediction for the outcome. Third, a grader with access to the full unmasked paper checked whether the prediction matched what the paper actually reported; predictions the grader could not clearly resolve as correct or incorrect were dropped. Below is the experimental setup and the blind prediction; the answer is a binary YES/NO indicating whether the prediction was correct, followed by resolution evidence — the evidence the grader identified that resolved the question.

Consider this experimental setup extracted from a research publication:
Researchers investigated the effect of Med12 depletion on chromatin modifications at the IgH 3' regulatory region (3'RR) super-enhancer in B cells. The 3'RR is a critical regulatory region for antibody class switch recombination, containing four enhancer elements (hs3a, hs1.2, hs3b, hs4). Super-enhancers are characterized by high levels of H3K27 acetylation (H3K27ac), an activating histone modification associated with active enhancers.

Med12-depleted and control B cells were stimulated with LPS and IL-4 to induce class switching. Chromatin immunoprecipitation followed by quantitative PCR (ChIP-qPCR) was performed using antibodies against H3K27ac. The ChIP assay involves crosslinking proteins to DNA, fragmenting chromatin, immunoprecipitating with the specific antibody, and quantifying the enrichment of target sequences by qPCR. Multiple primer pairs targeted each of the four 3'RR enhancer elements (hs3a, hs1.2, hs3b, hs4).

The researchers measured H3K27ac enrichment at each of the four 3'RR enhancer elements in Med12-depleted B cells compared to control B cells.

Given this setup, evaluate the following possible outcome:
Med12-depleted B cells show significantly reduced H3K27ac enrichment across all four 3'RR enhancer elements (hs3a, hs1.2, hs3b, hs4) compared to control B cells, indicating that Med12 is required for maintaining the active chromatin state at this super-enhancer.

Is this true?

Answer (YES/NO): YES